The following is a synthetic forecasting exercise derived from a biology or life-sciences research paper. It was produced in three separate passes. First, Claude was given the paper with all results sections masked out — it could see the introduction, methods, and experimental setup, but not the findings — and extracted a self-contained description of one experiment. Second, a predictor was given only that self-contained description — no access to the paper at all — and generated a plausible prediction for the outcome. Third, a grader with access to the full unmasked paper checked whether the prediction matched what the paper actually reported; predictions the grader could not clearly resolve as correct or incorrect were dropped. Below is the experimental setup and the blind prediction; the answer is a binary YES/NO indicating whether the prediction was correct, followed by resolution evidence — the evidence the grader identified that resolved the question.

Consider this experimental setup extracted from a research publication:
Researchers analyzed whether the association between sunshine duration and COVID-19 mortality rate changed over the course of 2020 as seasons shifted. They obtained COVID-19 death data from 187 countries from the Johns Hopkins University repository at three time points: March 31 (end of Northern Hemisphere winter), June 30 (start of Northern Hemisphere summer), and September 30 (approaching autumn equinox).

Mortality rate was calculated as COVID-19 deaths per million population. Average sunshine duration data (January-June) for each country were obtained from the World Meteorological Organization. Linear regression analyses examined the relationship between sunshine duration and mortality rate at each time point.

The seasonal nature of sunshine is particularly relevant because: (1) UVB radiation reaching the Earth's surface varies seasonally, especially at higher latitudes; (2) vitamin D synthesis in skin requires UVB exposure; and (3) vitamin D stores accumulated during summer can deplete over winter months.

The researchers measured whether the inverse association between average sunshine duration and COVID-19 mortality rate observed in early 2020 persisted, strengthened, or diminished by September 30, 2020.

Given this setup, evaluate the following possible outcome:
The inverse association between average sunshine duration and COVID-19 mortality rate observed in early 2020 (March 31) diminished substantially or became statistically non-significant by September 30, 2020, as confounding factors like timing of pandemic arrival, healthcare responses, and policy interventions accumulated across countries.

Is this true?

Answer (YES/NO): YES